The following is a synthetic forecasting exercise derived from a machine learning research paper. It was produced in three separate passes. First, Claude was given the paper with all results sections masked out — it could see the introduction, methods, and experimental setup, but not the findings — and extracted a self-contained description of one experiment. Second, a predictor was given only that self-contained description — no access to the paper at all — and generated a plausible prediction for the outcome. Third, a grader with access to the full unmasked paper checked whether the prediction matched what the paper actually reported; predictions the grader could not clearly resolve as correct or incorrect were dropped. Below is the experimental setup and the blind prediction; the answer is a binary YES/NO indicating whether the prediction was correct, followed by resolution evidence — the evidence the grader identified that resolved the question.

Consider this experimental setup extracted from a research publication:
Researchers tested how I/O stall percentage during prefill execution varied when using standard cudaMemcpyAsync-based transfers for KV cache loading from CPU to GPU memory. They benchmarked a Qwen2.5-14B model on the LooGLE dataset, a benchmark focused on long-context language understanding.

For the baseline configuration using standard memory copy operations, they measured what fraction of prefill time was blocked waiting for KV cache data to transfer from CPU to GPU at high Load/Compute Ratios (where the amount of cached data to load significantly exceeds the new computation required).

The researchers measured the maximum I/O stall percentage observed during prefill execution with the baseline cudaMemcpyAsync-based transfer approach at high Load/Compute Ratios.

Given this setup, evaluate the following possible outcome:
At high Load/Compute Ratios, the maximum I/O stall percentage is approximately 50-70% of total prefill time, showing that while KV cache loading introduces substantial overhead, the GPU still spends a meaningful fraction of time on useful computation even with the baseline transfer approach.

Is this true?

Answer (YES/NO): NO